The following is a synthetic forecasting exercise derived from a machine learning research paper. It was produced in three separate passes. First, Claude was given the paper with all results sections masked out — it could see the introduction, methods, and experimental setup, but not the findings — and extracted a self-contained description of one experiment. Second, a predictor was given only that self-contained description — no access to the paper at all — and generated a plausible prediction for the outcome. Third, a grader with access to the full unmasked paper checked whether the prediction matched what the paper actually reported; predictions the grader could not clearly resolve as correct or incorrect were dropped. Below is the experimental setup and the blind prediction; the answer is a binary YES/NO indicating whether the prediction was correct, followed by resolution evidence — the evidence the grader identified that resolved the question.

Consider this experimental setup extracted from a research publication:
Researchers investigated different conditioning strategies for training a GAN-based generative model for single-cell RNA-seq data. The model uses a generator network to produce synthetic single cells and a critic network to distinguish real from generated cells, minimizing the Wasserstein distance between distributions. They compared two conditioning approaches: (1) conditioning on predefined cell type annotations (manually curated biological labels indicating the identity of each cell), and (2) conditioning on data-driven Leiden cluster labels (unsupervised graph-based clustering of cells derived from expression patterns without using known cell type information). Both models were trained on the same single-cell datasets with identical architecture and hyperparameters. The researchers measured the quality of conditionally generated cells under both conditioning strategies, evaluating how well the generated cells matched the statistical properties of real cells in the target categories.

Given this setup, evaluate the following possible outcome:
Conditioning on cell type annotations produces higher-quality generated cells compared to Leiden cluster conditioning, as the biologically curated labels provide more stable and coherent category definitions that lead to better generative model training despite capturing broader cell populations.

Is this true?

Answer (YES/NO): NO